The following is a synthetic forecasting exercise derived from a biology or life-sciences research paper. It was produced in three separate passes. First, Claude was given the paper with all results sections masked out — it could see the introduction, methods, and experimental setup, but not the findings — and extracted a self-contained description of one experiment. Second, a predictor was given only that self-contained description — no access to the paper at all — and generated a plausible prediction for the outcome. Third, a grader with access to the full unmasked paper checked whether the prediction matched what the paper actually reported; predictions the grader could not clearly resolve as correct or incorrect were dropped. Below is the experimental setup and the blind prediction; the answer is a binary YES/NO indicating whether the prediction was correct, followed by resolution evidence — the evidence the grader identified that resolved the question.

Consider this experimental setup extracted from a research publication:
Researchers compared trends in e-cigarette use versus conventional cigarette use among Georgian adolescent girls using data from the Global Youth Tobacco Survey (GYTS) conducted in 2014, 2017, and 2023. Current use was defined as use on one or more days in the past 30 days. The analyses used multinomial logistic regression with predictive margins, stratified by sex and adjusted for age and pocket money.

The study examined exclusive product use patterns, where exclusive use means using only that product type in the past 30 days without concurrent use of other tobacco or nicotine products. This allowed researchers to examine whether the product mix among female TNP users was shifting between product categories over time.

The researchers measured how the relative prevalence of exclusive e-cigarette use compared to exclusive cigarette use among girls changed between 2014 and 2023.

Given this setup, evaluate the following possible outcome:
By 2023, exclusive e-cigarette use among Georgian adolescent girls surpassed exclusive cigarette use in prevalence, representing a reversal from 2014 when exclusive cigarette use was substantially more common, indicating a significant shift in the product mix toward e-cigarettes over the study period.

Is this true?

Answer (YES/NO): YES